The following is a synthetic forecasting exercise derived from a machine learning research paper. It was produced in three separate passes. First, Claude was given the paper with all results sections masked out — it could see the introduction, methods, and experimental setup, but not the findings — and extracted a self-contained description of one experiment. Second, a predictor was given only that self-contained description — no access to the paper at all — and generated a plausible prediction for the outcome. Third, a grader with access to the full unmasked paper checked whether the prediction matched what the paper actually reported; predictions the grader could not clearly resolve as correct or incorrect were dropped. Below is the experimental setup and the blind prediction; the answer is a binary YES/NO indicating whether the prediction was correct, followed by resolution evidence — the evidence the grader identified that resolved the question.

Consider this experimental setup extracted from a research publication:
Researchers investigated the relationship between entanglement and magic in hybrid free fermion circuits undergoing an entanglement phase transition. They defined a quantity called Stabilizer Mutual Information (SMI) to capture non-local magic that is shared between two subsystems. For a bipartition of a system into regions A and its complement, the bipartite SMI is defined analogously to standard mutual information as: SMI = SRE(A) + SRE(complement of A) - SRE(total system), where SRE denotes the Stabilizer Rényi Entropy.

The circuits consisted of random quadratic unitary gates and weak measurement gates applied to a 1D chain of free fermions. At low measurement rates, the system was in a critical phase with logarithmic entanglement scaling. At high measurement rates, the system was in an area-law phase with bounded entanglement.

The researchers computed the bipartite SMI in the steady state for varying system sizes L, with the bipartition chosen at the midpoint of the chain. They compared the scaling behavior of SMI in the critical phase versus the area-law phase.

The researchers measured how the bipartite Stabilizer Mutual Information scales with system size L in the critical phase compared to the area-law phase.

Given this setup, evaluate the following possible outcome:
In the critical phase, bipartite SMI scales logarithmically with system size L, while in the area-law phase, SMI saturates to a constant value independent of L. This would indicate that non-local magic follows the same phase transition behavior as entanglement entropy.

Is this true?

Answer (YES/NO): YES